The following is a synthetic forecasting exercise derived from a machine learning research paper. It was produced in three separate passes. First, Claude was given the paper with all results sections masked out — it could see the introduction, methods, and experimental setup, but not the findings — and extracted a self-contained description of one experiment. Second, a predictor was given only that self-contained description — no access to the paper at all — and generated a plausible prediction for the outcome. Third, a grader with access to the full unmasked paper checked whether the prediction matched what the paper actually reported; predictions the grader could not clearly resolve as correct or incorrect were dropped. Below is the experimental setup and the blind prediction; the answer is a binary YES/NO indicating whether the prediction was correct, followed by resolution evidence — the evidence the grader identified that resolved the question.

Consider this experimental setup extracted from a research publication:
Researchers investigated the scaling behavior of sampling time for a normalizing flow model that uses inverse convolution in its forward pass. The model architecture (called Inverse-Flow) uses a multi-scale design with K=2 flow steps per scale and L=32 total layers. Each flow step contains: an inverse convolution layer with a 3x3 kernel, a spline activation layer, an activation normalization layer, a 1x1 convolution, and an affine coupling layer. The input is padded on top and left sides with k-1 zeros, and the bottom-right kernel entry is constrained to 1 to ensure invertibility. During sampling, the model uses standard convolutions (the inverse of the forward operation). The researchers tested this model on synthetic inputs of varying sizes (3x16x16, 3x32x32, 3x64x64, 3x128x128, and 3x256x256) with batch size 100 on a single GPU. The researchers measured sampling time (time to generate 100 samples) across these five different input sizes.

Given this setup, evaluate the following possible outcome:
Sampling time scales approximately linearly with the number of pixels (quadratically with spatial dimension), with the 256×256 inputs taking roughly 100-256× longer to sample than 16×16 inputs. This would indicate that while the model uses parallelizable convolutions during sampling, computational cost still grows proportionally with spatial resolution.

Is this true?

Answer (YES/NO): NO